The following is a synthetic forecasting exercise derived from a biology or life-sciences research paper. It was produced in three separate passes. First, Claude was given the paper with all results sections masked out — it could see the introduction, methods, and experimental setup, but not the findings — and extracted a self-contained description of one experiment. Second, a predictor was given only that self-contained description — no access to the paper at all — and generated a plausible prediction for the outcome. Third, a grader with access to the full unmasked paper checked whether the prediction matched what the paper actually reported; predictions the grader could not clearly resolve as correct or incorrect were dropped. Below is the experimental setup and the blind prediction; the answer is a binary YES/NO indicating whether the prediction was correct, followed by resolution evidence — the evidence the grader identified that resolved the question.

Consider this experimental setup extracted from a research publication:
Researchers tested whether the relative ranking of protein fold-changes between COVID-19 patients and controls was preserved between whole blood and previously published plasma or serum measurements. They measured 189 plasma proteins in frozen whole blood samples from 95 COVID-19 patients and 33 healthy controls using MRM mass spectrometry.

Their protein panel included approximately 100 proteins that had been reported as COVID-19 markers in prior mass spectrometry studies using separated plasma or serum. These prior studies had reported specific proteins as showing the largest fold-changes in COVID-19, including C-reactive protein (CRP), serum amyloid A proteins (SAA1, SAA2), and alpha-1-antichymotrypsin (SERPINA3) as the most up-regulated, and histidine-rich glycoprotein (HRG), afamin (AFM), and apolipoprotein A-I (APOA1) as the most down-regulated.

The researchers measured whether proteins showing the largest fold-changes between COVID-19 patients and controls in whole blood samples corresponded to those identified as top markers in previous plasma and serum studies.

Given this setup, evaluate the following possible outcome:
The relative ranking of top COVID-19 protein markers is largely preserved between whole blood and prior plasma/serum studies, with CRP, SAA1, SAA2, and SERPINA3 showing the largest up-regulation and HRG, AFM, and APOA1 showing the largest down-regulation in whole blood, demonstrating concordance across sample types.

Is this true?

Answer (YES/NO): NO